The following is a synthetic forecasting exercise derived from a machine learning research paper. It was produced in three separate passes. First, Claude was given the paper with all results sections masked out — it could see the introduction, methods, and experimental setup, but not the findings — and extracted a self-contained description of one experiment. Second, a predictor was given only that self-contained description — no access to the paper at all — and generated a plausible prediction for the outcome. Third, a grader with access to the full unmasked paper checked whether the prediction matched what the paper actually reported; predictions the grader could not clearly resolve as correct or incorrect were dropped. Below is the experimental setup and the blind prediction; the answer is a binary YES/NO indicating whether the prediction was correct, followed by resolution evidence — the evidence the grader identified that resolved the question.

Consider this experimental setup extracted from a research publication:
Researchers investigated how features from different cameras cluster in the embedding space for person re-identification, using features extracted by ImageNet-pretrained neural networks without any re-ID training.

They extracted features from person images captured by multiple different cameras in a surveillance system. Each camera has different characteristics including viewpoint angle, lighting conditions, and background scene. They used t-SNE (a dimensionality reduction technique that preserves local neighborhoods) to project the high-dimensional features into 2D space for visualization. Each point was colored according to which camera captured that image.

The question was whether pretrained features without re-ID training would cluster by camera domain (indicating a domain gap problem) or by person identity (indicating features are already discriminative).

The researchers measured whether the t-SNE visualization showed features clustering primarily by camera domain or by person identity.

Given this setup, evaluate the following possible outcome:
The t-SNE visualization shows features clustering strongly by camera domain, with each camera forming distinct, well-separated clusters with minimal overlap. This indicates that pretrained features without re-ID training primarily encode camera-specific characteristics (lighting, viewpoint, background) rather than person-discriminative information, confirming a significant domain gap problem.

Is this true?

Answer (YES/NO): YES